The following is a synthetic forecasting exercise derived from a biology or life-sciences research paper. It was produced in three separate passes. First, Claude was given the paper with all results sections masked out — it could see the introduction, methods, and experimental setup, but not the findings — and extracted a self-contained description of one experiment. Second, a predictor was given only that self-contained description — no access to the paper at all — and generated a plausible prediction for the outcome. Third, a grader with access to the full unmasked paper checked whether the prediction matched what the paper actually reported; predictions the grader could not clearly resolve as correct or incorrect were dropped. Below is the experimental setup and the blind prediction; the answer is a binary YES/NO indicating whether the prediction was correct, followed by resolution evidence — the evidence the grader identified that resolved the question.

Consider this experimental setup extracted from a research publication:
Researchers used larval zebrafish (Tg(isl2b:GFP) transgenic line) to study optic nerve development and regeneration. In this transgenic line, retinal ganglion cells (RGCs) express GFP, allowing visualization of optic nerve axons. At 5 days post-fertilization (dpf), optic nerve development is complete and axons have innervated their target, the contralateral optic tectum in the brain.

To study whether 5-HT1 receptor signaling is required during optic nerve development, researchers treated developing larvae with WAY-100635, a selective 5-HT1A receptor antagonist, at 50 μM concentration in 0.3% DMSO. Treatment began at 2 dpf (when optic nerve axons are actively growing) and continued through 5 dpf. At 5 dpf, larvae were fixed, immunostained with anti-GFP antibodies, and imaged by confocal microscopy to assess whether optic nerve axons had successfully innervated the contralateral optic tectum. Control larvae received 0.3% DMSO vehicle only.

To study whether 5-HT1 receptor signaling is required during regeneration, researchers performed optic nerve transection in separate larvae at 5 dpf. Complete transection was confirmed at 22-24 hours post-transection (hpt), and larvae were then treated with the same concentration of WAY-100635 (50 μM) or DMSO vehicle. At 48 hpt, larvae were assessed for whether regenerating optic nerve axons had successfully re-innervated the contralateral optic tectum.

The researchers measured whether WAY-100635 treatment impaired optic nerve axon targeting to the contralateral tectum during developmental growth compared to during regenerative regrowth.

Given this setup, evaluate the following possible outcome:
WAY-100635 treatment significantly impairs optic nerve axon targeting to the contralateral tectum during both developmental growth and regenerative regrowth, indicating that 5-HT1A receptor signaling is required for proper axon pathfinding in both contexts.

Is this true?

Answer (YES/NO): NO